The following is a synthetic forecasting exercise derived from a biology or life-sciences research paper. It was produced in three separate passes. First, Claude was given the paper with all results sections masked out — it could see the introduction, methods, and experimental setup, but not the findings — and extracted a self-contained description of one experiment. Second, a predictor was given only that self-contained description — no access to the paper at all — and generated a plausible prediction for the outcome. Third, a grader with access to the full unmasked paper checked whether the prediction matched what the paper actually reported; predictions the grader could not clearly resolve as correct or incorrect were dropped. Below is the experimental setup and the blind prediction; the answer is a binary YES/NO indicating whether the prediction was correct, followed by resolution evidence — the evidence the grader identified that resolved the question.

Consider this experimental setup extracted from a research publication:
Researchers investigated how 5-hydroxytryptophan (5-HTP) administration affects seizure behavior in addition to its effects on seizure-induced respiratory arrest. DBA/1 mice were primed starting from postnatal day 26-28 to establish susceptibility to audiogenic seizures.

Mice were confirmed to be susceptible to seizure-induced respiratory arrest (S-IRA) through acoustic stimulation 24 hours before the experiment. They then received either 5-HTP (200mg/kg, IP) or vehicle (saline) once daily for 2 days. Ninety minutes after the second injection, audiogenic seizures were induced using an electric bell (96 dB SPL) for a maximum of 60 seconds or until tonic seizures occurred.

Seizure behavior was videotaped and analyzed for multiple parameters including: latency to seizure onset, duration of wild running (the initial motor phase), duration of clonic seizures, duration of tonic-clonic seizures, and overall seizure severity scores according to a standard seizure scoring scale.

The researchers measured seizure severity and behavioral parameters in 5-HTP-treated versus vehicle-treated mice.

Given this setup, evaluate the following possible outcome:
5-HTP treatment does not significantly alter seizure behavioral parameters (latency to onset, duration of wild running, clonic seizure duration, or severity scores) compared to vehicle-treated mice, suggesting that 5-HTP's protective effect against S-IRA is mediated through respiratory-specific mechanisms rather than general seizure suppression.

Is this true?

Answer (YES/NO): NO